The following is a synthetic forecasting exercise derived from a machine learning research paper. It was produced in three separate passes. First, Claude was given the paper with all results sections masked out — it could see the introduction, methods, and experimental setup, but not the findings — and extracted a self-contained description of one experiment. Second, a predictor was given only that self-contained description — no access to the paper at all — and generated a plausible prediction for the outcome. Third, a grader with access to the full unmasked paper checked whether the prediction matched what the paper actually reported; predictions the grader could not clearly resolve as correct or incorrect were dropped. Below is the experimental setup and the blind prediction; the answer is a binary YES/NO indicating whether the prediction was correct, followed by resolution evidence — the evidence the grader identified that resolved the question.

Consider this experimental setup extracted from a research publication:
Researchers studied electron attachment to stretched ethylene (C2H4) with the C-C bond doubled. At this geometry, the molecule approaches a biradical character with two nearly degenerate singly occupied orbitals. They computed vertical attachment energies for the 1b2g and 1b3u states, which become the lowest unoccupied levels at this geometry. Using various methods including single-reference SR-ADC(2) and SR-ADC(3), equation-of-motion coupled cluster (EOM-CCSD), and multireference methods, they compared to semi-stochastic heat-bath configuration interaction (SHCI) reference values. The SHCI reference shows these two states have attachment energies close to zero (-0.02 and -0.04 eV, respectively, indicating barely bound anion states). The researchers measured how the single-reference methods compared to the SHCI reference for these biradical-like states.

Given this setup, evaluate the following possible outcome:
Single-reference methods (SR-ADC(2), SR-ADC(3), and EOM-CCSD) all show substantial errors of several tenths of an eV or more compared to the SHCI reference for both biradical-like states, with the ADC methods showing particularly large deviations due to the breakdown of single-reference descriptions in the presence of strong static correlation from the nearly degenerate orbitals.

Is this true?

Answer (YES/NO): YES